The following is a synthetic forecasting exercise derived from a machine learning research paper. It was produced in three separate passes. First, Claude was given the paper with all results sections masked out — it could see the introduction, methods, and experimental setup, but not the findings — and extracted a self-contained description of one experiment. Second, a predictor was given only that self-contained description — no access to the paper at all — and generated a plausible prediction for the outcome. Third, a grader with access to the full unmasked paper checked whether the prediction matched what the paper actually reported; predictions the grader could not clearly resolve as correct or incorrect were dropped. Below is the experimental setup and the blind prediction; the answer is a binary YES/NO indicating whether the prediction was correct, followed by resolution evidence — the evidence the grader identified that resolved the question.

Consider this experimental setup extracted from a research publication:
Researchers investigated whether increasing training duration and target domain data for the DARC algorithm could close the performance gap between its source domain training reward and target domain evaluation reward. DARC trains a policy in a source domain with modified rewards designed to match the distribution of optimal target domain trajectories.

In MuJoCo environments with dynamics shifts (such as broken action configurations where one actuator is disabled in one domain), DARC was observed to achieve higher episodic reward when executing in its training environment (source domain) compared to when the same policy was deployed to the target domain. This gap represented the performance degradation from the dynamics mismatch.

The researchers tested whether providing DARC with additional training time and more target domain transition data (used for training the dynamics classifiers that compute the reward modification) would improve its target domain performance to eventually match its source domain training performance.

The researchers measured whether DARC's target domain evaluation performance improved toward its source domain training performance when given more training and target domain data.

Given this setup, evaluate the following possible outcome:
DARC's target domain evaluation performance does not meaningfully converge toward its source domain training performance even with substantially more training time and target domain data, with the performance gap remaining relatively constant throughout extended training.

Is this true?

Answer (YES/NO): YES